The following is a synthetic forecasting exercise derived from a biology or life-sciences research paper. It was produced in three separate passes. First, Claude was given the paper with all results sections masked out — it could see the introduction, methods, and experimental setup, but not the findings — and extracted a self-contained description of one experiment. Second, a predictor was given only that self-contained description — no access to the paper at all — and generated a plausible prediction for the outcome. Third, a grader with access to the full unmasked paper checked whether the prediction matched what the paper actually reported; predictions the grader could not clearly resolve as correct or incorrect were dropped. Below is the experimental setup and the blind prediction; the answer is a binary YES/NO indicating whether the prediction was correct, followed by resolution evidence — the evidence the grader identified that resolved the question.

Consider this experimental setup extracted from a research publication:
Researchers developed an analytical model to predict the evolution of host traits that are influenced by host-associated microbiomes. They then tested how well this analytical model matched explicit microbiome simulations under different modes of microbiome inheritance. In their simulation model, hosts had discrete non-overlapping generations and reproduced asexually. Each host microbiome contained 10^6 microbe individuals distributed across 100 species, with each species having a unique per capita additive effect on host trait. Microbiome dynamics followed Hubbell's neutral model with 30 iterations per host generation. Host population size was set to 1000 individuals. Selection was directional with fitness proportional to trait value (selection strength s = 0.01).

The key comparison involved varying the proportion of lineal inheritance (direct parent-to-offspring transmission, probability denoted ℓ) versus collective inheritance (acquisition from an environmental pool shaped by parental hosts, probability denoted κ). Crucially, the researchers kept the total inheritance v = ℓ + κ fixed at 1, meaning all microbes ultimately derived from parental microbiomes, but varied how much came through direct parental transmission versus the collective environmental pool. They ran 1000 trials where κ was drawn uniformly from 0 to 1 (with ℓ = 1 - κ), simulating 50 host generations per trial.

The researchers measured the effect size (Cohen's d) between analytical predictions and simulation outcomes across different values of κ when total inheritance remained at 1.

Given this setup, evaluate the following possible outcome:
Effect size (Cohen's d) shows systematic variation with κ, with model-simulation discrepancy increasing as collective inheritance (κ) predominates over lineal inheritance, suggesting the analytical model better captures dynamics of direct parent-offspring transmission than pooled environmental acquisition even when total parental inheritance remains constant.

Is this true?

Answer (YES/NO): YES